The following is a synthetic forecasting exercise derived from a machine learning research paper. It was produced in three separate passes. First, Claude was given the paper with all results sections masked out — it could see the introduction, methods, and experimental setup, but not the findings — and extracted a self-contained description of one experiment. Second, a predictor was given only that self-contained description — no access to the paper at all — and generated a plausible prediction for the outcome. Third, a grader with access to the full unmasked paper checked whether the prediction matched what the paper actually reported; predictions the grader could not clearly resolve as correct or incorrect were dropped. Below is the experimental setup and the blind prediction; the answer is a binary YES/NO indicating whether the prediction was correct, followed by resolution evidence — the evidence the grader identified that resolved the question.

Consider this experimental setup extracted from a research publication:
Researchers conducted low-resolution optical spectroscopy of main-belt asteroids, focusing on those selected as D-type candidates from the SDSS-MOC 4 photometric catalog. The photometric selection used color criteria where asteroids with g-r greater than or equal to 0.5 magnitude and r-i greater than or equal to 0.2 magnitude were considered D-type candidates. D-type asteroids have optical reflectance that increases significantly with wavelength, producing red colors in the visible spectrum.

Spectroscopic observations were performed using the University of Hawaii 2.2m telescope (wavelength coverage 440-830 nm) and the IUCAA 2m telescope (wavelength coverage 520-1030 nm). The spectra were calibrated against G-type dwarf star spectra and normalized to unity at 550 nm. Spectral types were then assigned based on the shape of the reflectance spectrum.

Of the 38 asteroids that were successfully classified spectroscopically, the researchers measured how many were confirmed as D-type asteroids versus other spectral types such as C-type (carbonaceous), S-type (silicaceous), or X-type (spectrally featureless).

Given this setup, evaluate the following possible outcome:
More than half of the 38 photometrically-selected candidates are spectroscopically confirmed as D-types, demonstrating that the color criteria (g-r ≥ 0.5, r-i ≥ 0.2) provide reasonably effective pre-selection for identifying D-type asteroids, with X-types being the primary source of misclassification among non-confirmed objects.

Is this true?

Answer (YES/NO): NO